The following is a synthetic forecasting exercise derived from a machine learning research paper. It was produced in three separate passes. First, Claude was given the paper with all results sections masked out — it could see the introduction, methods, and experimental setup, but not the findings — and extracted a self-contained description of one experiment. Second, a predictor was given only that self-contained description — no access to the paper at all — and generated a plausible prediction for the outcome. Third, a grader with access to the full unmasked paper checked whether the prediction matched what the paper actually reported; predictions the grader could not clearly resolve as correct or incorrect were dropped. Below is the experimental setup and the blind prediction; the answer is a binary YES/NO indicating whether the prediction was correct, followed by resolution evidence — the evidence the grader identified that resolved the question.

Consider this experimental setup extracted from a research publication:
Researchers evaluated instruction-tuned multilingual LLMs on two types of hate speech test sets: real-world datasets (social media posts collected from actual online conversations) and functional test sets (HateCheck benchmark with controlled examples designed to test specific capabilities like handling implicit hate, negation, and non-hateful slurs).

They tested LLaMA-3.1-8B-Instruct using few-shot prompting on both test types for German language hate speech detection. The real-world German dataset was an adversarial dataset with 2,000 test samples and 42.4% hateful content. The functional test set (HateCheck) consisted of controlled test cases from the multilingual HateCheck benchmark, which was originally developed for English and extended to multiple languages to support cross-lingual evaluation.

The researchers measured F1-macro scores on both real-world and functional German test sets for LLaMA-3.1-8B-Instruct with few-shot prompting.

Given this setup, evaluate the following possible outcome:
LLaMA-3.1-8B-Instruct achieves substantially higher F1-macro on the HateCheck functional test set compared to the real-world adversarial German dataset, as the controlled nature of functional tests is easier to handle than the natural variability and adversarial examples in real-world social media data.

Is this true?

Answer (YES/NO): YES